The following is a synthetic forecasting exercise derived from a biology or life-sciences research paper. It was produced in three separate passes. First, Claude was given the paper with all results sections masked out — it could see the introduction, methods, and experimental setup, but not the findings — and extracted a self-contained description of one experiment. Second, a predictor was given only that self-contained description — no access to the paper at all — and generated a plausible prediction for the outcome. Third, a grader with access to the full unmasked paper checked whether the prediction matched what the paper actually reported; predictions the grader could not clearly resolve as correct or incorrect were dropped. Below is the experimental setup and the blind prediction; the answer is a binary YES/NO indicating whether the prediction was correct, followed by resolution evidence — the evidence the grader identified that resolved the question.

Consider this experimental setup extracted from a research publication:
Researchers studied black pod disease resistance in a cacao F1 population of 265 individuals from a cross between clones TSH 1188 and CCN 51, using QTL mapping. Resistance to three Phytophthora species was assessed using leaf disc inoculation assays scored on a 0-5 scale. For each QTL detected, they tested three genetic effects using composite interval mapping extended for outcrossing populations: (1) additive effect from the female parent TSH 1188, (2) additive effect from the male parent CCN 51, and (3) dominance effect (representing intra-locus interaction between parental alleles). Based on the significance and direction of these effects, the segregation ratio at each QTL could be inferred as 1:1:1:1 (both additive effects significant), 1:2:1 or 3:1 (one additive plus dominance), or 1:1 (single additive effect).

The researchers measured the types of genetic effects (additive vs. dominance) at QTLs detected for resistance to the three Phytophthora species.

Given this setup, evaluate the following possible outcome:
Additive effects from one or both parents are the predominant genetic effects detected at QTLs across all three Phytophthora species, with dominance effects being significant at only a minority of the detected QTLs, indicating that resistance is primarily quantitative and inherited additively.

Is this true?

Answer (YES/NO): NO